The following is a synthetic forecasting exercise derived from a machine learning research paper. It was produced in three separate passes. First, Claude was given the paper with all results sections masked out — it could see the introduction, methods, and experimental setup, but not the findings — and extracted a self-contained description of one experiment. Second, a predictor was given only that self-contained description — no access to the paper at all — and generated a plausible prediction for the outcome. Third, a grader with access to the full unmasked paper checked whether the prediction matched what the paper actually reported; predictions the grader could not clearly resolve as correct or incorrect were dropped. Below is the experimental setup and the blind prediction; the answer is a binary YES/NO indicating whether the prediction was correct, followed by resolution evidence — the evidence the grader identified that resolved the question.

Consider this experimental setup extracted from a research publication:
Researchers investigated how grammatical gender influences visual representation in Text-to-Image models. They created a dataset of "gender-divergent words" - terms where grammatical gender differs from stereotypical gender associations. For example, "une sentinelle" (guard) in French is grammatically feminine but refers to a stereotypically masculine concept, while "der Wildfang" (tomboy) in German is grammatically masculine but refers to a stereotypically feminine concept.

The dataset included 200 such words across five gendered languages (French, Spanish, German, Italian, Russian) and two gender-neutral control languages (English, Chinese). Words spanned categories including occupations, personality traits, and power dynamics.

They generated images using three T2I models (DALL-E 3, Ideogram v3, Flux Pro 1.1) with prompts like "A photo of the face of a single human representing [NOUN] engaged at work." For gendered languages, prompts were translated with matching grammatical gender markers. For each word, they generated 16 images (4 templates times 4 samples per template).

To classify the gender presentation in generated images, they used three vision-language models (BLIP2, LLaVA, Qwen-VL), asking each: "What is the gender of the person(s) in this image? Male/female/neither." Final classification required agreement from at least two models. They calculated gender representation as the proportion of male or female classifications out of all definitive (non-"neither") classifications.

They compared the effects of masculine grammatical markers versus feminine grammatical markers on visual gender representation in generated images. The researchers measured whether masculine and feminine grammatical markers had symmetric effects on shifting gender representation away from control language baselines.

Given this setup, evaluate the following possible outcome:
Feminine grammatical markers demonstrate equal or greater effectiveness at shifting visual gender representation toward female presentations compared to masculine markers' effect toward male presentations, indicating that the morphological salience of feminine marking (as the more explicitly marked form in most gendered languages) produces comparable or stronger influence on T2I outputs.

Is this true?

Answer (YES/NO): NO